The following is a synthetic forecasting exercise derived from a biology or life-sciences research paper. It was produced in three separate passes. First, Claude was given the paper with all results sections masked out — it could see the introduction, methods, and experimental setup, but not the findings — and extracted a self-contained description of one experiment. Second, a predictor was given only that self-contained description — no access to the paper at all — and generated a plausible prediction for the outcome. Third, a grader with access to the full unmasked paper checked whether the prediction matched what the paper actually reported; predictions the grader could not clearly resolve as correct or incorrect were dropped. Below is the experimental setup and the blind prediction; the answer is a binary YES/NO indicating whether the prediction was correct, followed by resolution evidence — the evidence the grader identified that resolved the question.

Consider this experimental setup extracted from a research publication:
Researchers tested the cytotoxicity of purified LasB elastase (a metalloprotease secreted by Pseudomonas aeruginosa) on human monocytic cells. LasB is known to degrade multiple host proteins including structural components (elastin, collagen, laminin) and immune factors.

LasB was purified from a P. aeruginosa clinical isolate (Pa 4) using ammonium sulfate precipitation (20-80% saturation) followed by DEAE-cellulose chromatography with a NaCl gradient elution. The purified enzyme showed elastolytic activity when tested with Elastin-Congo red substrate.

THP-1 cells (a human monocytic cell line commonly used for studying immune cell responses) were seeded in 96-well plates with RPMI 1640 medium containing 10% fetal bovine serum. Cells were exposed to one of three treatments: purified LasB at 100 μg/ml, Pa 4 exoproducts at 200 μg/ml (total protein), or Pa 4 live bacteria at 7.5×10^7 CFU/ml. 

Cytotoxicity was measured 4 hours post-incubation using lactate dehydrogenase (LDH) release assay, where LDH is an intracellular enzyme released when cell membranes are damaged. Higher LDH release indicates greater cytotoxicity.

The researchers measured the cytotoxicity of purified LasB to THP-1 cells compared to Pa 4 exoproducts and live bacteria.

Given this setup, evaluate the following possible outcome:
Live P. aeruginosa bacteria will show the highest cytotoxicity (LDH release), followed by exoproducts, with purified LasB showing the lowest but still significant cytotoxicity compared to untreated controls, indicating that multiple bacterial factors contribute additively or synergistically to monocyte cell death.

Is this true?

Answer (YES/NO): NO